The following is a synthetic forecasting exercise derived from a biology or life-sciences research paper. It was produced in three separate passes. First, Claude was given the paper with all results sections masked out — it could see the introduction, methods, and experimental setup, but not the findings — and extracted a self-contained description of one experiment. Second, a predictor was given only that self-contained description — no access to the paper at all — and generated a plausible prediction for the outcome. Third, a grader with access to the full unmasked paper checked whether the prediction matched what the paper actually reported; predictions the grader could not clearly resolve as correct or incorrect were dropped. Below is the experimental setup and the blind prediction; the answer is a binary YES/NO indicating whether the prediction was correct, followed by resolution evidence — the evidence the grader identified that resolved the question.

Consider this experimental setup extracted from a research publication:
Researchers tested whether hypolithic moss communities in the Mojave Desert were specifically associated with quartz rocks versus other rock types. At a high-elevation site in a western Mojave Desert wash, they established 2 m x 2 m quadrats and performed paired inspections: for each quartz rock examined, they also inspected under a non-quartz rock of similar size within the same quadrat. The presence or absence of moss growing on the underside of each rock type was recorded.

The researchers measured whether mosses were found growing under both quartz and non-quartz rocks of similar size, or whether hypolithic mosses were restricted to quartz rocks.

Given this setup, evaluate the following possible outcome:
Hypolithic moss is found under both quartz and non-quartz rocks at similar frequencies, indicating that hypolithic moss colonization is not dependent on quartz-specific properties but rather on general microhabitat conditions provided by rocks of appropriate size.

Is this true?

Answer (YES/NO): NO